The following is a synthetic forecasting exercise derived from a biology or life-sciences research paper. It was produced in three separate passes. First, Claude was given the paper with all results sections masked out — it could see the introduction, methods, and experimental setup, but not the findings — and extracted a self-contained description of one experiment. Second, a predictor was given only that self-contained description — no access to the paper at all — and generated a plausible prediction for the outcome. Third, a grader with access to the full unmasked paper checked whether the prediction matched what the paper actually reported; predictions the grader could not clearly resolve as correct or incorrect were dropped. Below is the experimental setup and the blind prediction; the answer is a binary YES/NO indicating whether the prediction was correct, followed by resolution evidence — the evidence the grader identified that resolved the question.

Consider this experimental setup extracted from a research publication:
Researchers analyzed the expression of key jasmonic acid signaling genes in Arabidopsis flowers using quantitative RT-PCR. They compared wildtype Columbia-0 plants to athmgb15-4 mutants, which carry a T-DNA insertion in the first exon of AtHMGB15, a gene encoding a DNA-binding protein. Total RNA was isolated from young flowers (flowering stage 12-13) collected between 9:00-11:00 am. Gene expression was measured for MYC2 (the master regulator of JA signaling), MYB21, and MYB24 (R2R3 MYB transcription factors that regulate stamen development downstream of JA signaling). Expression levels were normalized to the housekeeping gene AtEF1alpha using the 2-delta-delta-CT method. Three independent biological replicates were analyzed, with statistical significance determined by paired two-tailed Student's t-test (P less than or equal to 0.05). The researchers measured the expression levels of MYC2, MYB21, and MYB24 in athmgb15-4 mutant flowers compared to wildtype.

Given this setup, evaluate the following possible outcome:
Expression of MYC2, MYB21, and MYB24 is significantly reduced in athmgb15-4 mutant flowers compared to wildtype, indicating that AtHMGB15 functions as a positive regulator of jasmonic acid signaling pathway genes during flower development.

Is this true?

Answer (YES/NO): YES